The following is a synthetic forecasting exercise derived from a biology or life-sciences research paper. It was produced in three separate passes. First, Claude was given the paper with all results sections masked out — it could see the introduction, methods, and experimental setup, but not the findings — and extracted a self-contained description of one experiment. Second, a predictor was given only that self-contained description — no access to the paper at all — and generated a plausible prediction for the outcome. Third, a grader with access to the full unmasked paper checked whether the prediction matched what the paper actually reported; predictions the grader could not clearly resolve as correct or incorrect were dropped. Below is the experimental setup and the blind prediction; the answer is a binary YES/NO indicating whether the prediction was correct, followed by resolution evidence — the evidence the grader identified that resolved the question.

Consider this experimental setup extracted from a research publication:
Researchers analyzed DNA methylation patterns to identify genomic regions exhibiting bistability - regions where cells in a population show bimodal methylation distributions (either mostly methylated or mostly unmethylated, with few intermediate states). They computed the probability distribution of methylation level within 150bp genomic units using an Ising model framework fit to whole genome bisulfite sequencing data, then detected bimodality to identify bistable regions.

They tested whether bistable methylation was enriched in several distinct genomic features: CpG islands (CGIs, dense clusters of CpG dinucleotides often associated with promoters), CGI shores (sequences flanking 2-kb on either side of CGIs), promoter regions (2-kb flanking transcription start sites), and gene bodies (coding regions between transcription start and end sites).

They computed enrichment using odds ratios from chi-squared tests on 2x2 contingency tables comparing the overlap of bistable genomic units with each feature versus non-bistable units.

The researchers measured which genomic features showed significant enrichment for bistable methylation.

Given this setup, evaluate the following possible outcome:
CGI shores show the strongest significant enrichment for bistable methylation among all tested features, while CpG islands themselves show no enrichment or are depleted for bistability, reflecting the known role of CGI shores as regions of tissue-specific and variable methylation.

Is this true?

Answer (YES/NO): YES